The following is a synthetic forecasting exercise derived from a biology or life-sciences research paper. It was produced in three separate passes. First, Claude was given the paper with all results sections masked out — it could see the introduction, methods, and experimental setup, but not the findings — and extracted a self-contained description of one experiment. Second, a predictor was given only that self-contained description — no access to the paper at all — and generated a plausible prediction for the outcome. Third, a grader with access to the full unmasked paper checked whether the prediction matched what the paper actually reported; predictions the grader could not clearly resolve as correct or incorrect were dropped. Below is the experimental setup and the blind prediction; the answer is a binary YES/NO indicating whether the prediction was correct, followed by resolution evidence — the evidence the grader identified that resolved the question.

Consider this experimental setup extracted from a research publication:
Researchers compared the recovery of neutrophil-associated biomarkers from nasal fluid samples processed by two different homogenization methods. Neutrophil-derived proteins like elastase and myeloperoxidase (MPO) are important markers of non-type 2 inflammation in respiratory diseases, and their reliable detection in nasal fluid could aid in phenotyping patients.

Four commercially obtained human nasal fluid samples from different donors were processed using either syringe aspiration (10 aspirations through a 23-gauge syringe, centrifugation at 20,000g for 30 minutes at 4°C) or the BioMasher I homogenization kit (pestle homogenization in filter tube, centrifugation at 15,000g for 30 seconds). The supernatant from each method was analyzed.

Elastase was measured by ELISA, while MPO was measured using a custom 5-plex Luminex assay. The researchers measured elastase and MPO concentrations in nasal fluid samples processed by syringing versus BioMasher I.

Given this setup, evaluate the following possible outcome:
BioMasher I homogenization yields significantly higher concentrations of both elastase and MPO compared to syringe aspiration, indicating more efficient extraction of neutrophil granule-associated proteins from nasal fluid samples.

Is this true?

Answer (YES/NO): NO